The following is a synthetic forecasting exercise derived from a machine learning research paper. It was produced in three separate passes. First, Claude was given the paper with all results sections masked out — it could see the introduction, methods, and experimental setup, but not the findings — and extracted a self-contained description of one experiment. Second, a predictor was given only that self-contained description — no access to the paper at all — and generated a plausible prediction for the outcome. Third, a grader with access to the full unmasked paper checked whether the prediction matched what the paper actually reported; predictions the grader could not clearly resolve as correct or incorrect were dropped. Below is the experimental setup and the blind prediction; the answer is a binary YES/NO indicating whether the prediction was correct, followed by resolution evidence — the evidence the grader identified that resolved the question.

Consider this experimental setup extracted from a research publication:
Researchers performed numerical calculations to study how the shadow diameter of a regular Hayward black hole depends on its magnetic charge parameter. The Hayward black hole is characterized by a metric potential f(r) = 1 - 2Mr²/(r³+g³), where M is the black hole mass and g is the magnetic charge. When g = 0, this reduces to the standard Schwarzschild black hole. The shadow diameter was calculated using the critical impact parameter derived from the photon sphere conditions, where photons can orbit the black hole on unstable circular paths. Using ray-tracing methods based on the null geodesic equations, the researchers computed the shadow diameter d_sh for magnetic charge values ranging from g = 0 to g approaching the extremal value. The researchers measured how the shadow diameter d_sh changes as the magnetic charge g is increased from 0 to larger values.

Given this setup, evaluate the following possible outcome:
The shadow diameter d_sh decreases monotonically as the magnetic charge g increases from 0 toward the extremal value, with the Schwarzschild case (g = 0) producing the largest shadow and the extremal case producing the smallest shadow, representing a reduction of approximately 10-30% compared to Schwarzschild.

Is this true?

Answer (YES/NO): NO